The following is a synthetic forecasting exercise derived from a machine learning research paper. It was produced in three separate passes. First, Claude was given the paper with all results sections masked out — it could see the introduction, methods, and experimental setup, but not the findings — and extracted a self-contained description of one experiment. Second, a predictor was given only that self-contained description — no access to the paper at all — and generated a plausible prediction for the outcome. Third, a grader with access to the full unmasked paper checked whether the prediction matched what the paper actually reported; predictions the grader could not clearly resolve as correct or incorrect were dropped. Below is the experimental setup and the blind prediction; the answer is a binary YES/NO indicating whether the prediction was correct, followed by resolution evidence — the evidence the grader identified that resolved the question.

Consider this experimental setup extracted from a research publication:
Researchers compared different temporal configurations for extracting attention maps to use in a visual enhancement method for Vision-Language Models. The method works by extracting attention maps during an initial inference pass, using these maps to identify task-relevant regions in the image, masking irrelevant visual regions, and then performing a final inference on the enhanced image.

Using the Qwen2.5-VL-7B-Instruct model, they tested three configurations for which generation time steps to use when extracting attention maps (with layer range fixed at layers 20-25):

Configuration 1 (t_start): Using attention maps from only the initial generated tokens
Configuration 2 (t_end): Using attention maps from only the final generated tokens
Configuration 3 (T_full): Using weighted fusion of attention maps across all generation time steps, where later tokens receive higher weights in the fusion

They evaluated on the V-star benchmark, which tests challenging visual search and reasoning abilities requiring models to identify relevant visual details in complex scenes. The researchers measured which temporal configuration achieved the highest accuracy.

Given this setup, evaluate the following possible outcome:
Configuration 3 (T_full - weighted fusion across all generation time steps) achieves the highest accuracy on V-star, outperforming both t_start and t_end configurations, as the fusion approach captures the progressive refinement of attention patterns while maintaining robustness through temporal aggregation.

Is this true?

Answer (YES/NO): NO